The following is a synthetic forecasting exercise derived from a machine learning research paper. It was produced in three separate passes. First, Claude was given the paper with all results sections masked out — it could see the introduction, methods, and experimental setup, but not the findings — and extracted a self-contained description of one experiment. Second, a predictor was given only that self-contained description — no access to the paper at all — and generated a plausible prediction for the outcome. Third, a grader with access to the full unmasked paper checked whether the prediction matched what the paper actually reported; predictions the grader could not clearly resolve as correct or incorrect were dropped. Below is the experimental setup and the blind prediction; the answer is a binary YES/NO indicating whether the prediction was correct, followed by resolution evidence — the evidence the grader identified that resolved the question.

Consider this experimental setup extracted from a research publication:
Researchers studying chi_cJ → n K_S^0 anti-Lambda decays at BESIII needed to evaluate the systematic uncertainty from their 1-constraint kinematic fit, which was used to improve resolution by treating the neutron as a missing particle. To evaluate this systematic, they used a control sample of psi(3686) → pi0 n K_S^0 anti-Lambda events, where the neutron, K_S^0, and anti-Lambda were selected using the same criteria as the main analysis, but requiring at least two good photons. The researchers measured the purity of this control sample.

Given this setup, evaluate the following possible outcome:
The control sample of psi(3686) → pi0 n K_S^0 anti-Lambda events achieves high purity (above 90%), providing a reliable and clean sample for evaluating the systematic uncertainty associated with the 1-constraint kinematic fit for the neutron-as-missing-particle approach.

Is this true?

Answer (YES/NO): YES